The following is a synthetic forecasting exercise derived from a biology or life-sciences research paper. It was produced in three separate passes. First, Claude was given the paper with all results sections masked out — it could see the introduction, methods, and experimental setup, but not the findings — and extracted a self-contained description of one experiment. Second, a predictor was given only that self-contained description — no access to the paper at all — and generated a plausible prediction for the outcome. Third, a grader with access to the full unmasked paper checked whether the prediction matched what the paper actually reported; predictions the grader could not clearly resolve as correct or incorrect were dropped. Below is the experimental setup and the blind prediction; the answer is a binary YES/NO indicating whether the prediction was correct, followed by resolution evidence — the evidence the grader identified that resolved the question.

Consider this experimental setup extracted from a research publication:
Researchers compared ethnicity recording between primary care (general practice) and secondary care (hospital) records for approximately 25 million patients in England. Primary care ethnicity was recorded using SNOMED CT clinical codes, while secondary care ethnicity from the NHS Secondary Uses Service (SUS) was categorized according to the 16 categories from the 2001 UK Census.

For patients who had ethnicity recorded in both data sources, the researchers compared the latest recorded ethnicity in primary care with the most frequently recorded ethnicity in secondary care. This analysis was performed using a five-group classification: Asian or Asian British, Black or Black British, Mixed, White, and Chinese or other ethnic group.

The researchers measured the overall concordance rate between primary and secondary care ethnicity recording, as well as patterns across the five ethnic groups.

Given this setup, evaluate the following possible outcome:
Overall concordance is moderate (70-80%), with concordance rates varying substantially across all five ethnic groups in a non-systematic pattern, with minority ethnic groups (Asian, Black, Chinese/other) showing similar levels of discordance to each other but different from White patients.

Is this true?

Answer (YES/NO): NO